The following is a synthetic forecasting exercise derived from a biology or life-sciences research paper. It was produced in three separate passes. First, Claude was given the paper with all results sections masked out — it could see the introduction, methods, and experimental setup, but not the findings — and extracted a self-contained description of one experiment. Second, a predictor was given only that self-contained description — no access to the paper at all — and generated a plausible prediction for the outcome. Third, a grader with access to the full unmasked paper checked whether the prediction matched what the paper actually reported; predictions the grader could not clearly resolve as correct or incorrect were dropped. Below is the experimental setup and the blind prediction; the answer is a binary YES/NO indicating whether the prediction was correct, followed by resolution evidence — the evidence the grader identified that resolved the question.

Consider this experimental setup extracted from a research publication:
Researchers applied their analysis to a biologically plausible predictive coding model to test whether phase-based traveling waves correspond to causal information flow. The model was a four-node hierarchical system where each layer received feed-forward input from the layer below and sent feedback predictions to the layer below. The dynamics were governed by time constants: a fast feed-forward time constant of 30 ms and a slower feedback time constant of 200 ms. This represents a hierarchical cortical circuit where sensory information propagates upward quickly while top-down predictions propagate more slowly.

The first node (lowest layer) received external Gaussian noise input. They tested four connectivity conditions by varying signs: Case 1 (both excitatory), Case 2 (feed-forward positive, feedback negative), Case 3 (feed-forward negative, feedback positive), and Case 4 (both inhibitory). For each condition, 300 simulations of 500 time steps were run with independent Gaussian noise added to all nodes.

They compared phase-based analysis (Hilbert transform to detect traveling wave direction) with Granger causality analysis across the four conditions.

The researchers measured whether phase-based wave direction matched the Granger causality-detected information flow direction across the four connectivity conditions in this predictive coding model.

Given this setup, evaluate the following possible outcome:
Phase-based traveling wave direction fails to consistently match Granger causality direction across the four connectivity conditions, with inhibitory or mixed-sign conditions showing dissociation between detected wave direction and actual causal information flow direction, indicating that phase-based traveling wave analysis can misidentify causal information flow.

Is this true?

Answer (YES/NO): YES